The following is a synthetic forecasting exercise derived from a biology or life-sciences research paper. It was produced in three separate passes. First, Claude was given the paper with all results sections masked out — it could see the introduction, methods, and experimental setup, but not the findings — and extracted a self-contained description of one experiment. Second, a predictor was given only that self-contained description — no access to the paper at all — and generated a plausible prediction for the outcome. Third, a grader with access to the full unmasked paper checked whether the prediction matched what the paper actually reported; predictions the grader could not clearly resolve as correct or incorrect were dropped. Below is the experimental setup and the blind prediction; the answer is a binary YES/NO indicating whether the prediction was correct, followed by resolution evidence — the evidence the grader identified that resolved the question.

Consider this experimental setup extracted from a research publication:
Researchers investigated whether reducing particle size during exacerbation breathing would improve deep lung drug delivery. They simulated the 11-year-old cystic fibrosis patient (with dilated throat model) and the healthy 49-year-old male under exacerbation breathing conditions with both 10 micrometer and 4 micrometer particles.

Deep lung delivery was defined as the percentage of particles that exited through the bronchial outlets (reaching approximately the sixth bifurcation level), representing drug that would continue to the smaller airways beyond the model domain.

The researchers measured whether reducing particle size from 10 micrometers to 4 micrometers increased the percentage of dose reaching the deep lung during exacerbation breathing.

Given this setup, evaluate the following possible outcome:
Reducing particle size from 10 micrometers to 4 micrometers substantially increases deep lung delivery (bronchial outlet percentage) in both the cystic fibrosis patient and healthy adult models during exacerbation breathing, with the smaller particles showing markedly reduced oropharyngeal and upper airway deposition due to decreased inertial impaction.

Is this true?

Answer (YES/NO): NO